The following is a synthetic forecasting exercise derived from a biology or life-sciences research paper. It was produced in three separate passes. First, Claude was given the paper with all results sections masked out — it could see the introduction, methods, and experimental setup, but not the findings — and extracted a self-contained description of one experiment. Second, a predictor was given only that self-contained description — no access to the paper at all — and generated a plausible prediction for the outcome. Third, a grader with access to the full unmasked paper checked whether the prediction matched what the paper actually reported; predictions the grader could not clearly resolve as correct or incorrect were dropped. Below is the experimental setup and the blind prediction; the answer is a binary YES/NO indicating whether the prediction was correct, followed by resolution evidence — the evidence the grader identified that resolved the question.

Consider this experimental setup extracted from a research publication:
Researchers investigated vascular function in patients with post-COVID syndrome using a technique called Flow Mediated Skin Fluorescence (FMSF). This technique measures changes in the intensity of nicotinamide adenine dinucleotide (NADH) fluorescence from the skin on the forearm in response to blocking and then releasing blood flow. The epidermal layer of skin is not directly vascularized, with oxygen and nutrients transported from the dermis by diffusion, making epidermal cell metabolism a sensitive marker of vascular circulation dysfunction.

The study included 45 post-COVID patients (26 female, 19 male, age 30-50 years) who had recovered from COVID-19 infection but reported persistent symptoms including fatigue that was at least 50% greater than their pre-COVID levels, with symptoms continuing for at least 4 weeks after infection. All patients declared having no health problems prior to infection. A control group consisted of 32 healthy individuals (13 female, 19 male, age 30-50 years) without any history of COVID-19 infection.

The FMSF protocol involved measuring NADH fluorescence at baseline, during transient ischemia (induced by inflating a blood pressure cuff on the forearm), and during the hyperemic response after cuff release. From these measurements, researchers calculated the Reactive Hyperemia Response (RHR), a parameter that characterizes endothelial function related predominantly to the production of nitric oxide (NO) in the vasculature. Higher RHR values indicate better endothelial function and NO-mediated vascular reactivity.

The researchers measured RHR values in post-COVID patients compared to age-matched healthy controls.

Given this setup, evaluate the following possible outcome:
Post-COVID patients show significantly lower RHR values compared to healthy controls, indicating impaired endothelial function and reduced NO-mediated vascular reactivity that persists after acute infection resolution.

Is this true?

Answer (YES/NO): YES